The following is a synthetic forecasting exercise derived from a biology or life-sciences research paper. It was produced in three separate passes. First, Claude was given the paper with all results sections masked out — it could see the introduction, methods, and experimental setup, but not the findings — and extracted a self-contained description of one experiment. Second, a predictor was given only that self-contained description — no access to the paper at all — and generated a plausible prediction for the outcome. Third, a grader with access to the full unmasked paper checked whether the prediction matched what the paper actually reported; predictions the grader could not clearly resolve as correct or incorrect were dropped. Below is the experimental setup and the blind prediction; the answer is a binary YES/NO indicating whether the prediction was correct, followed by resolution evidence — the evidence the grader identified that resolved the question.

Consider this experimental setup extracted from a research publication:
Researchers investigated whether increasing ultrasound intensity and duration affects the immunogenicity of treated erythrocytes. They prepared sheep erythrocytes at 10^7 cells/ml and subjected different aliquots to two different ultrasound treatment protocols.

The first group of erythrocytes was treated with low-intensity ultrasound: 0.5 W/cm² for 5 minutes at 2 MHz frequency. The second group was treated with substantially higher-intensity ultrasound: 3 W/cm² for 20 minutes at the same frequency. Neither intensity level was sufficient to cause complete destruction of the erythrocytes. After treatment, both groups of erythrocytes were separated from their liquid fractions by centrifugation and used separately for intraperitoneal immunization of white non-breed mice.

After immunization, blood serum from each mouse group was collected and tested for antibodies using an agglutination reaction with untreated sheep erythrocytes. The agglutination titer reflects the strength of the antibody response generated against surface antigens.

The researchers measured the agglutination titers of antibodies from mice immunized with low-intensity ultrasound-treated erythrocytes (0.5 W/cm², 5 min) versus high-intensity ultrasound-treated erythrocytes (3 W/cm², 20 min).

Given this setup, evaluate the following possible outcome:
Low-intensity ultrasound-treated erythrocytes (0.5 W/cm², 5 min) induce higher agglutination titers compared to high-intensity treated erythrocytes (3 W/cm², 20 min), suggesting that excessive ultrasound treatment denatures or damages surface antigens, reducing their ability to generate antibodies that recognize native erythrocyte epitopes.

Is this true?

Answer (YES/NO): NO